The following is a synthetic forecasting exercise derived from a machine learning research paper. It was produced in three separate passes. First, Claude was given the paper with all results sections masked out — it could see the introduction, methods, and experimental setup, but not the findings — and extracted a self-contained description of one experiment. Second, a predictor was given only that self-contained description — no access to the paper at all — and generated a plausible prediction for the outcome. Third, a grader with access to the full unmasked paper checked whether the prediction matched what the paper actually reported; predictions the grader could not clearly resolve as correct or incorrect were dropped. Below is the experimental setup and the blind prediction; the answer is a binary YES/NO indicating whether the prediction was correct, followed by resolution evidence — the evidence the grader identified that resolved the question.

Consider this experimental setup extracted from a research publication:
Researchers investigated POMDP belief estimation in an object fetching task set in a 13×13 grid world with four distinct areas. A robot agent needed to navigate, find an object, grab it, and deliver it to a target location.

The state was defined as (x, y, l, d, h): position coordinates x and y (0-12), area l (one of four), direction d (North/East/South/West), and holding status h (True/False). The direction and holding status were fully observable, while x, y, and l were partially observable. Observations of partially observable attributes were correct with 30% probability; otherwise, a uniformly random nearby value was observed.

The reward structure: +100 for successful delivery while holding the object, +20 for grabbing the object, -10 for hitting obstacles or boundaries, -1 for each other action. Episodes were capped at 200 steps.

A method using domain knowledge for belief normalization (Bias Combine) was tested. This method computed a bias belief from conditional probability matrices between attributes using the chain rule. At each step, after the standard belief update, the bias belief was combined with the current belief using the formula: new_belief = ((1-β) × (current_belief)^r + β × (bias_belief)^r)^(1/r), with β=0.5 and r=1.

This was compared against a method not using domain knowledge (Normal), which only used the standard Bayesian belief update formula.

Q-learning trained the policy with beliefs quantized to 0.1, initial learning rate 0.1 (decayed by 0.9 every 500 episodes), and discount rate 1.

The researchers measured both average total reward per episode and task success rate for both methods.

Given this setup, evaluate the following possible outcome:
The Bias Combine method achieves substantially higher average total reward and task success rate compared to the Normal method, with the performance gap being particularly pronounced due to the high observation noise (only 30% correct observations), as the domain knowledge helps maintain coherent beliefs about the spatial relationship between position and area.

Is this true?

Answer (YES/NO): NO